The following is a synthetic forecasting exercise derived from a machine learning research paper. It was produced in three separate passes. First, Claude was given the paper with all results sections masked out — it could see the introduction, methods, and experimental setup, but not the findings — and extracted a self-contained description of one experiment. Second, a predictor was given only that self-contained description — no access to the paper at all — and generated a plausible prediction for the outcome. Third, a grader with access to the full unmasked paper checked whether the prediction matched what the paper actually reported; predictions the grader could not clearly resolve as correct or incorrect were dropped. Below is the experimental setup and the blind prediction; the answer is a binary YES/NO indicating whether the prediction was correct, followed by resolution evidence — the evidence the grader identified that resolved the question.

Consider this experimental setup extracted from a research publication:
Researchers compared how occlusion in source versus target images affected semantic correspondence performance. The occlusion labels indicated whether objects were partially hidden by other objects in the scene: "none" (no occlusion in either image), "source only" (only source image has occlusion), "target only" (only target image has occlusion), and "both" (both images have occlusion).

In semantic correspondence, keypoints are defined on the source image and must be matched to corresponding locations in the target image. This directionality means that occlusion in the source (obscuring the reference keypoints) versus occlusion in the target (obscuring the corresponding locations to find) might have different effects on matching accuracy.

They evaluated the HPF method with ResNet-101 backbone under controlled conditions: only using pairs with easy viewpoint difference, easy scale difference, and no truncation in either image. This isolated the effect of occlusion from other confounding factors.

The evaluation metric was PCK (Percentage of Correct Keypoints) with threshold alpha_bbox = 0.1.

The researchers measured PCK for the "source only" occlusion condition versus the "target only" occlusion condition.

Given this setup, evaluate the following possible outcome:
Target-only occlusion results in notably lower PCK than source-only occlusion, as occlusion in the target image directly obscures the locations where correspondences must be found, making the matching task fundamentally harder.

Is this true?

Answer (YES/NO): NO